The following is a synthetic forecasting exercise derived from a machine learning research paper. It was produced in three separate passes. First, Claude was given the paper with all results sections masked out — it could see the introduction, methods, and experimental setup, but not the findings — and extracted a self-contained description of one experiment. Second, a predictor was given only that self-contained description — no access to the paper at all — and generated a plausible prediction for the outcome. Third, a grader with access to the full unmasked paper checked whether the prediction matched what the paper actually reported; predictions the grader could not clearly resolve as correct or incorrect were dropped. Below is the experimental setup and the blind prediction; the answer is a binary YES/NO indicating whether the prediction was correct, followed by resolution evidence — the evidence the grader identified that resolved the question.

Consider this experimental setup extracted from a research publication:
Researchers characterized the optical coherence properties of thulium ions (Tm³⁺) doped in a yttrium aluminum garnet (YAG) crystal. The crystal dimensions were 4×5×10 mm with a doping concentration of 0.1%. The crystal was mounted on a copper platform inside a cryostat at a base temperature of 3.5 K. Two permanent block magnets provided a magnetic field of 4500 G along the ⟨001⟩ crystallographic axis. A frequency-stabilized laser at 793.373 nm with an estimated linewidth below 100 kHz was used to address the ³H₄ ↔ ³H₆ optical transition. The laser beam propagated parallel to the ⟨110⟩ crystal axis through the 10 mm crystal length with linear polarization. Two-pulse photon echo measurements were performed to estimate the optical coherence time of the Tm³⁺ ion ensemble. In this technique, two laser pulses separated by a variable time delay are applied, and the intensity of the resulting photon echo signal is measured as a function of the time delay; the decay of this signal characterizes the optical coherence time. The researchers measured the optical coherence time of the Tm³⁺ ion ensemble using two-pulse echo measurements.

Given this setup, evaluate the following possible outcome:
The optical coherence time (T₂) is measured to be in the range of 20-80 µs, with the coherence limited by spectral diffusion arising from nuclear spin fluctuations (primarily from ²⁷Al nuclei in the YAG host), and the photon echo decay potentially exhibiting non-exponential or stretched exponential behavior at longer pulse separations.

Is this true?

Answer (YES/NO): YES